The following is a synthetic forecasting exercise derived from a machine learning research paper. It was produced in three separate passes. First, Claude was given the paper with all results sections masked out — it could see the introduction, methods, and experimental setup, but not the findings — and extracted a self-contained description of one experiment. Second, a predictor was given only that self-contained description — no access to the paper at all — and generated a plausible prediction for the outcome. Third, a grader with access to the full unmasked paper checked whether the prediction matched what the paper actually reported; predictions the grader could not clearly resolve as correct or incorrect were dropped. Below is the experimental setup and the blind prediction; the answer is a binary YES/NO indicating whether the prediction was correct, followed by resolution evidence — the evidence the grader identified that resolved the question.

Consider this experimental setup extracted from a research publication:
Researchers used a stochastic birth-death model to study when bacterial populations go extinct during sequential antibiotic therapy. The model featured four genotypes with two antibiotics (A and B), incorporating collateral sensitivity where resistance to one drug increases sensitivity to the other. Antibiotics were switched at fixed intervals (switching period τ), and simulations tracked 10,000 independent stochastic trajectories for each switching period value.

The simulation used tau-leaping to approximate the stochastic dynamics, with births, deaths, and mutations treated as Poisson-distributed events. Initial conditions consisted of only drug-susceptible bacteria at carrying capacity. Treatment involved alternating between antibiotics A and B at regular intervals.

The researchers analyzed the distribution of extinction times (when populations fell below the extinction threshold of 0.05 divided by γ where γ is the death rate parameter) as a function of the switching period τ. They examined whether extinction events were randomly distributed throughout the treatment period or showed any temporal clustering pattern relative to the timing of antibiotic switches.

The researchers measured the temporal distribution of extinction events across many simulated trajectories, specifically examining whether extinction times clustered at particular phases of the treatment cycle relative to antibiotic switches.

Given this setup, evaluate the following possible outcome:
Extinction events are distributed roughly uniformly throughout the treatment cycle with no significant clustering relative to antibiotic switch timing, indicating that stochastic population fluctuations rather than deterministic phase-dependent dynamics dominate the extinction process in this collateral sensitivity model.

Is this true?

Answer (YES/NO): NO